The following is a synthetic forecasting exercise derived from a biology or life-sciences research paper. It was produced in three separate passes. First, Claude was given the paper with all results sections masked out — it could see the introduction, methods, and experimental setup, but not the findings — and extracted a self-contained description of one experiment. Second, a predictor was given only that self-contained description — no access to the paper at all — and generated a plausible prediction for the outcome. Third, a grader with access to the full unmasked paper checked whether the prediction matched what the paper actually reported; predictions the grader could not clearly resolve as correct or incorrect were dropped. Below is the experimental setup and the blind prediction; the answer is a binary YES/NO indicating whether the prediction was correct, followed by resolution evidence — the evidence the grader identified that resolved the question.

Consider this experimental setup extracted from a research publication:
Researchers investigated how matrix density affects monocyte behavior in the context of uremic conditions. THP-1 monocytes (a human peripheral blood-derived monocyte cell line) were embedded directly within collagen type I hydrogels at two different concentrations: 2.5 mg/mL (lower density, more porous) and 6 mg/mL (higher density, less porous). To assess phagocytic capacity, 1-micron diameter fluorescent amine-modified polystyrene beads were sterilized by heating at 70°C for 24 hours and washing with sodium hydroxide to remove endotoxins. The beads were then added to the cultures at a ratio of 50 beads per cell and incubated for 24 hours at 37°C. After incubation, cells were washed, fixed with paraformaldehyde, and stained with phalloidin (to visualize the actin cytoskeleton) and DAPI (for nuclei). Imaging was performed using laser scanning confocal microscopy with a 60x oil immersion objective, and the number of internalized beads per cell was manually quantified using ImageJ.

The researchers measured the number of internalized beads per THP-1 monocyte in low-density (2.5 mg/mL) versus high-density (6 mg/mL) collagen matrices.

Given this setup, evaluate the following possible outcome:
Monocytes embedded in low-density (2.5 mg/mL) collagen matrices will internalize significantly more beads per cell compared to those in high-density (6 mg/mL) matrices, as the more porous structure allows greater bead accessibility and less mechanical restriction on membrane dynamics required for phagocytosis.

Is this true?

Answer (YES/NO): YES